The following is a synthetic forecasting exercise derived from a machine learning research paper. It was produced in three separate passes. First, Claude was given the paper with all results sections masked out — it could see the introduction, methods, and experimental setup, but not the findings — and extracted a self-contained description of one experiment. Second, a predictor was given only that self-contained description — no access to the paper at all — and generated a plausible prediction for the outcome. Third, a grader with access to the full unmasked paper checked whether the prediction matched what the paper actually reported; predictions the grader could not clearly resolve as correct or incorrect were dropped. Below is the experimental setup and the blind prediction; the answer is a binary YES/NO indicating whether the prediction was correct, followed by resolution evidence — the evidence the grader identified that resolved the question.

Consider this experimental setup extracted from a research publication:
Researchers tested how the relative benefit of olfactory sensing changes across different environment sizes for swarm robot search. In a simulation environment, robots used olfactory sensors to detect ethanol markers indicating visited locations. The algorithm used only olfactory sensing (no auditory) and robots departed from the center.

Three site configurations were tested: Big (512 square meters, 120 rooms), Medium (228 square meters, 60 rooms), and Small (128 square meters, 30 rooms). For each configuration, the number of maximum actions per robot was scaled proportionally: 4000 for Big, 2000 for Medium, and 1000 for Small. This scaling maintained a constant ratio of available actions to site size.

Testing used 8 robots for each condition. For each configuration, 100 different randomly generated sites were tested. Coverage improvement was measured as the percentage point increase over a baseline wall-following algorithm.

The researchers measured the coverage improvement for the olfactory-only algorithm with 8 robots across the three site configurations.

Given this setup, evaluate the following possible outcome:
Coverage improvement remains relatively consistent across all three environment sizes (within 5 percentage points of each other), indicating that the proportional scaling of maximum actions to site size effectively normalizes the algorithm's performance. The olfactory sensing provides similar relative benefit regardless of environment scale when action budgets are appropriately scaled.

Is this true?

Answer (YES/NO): NO